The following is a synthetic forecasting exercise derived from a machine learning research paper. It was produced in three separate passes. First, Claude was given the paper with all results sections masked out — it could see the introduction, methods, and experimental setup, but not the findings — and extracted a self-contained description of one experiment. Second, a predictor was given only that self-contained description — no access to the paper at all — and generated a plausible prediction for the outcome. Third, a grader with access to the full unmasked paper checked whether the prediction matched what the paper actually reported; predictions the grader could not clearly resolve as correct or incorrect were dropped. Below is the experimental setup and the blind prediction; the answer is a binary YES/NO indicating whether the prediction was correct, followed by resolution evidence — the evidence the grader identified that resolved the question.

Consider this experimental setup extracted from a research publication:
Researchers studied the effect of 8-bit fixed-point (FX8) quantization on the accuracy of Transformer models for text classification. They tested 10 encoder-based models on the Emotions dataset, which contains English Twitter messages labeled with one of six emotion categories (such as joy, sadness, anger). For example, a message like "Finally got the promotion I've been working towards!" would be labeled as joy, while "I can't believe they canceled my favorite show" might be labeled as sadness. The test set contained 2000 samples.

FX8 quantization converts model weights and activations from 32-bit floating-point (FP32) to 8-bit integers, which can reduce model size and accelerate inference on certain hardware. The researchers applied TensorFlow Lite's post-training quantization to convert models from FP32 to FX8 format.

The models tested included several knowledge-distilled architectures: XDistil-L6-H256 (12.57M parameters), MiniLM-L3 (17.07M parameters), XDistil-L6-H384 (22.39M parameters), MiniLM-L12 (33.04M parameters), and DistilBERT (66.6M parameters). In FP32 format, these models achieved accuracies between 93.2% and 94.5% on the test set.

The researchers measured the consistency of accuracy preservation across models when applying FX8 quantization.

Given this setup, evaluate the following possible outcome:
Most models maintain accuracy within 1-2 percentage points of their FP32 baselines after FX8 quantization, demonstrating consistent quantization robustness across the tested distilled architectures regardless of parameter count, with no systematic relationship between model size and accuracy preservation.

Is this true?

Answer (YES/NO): NO